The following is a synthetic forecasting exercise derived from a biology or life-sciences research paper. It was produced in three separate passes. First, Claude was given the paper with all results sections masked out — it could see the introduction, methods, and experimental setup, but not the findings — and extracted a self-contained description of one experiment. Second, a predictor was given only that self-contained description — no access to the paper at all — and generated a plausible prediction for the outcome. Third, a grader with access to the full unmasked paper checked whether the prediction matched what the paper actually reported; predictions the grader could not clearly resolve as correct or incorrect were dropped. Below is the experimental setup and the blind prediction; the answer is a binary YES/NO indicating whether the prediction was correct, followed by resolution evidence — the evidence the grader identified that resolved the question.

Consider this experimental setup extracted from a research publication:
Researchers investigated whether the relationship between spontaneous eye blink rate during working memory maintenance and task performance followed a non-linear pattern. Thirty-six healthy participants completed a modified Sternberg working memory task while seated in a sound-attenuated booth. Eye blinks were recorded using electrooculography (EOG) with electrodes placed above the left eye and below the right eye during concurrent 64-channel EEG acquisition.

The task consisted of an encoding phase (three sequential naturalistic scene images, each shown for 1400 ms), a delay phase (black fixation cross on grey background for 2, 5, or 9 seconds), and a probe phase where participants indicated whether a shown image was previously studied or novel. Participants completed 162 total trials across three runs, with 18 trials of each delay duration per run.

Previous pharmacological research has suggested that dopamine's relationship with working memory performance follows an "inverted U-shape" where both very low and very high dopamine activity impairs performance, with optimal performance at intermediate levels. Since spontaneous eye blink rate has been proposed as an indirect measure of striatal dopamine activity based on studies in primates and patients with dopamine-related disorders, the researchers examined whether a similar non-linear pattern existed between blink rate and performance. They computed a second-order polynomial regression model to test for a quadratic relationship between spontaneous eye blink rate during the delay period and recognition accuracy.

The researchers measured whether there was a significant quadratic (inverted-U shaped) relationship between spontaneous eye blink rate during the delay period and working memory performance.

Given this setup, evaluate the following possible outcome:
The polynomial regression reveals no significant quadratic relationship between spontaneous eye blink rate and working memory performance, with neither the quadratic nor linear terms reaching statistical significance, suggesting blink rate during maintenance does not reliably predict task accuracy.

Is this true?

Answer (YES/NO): NO